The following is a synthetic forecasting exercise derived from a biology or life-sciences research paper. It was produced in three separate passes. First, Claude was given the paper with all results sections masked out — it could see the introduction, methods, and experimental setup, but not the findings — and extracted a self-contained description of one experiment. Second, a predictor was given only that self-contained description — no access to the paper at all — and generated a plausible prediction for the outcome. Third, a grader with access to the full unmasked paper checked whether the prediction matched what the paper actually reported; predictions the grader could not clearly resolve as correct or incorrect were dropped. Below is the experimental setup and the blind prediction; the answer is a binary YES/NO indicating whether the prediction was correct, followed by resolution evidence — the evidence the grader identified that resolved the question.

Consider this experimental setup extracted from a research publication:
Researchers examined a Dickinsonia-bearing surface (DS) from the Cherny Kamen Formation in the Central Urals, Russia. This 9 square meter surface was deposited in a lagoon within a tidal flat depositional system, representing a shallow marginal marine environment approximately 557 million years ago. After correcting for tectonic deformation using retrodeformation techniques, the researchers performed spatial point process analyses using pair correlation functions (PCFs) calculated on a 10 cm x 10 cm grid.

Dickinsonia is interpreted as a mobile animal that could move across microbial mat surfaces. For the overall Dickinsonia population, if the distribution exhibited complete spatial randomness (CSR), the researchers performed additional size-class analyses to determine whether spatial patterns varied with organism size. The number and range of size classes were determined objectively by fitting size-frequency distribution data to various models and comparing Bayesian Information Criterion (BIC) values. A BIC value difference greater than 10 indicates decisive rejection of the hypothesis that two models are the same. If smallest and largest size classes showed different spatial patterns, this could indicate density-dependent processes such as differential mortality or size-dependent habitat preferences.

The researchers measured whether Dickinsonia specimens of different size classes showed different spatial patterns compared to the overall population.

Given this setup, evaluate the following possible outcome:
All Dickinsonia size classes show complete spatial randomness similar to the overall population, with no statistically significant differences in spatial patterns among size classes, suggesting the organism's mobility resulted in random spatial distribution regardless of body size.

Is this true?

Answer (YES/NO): NO